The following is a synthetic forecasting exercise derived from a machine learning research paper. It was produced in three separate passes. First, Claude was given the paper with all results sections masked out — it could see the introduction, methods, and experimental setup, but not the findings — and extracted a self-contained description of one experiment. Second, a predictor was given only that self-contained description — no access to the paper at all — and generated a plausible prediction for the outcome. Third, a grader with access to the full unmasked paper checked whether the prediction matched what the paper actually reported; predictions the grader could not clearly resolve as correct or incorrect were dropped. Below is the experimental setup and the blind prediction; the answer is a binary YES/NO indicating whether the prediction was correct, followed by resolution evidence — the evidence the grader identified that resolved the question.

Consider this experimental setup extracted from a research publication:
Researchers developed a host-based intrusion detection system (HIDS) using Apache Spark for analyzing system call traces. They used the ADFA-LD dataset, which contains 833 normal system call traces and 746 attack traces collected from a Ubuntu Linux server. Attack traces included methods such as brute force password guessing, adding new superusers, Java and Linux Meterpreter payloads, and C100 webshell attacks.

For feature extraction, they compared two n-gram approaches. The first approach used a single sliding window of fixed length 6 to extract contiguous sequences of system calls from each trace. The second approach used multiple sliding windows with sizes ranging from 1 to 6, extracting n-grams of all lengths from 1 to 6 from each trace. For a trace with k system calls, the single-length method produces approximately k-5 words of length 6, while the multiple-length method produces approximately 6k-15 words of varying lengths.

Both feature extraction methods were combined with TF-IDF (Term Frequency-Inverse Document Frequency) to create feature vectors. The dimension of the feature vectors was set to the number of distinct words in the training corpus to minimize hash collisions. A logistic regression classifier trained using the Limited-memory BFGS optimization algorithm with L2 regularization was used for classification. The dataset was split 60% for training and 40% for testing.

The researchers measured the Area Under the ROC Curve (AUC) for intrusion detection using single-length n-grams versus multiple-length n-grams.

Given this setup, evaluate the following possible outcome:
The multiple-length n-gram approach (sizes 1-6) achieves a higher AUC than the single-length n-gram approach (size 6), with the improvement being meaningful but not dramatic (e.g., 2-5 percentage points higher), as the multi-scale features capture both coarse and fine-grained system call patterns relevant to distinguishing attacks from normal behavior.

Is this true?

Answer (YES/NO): NO